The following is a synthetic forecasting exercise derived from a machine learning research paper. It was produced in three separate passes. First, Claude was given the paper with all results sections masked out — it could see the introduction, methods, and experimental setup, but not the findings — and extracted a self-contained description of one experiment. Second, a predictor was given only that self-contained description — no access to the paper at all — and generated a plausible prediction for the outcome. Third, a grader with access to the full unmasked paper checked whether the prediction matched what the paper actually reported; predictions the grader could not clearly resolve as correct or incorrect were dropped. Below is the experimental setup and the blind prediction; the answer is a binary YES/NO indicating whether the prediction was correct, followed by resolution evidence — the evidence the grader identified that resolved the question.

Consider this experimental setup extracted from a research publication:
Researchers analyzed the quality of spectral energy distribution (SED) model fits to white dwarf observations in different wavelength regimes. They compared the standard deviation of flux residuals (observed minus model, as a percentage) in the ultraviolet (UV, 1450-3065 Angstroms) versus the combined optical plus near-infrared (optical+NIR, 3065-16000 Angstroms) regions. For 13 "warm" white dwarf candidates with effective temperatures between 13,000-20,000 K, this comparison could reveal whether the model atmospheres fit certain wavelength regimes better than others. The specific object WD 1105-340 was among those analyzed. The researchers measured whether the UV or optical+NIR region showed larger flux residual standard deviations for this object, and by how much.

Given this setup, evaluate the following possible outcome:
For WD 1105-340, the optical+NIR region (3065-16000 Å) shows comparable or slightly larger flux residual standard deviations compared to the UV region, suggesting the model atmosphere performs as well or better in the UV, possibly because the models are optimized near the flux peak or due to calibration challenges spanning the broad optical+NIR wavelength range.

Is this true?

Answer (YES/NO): NO